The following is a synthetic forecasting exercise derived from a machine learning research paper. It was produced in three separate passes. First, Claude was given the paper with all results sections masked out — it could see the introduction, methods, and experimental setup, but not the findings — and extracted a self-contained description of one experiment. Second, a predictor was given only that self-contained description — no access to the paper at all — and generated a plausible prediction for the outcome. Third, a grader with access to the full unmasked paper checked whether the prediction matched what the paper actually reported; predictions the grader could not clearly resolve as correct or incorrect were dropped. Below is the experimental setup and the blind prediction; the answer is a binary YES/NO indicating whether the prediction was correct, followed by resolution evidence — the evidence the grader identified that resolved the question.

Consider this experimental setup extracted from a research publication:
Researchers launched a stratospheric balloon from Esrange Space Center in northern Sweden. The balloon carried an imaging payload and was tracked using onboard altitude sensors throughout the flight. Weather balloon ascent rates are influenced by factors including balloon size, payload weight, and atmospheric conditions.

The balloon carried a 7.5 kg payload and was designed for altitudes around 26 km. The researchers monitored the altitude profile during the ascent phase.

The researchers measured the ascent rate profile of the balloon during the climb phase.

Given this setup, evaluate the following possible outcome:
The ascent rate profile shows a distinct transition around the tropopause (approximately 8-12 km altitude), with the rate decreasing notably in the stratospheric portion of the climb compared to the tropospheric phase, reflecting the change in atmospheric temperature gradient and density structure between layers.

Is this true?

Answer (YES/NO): NO